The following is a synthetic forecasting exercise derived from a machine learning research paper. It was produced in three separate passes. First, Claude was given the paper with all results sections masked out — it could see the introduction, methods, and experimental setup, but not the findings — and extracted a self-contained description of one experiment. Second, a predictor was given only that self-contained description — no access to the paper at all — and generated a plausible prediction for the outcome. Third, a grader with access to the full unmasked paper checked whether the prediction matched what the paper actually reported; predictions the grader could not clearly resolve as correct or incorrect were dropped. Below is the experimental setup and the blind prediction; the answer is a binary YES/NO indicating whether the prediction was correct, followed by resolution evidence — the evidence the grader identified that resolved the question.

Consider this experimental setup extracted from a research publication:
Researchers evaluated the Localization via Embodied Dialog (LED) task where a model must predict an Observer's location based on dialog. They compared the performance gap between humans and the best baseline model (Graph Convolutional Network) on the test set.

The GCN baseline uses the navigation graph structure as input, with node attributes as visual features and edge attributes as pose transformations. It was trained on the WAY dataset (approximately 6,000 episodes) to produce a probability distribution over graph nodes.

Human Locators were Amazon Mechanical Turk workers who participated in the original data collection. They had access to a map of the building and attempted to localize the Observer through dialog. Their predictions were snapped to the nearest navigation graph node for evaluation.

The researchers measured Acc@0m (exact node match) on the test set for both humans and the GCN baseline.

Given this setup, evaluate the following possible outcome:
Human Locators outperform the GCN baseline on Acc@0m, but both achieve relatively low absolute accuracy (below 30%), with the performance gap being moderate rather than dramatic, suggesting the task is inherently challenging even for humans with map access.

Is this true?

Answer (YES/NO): NO